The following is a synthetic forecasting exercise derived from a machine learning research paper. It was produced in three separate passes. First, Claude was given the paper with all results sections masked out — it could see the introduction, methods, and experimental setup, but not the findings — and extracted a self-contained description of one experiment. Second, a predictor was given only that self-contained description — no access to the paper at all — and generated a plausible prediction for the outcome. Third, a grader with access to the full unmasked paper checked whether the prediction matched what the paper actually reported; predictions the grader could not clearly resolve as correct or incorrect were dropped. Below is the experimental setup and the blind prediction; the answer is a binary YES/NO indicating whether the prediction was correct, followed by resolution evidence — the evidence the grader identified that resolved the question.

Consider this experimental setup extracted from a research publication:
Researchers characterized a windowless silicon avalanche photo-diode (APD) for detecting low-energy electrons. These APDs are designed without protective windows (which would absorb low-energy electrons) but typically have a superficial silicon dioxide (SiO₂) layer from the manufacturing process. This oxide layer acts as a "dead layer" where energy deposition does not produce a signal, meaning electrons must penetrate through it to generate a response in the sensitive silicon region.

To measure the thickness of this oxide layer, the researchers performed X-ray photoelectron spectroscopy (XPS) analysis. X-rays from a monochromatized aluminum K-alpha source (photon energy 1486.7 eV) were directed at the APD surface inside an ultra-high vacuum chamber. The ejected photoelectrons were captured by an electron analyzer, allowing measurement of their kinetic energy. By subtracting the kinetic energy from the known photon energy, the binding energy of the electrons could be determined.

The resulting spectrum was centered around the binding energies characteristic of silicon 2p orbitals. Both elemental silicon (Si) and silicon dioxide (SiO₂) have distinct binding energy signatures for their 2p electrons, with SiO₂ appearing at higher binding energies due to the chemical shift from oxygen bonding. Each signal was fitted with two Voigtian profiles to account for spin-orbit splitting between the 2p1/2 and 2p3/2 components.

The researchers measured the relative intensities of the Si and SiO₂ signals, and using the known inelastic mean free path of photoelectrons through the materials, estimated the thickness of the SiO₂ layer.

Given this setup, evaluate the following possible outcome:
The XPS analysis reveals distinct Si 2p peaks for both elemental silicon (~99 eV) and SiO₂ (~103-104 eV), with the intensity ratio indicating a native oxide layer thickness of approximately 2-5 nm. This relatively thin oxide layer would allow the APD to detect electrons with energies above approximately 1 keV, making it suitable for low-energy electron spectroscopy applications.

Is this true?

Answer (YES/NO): NO